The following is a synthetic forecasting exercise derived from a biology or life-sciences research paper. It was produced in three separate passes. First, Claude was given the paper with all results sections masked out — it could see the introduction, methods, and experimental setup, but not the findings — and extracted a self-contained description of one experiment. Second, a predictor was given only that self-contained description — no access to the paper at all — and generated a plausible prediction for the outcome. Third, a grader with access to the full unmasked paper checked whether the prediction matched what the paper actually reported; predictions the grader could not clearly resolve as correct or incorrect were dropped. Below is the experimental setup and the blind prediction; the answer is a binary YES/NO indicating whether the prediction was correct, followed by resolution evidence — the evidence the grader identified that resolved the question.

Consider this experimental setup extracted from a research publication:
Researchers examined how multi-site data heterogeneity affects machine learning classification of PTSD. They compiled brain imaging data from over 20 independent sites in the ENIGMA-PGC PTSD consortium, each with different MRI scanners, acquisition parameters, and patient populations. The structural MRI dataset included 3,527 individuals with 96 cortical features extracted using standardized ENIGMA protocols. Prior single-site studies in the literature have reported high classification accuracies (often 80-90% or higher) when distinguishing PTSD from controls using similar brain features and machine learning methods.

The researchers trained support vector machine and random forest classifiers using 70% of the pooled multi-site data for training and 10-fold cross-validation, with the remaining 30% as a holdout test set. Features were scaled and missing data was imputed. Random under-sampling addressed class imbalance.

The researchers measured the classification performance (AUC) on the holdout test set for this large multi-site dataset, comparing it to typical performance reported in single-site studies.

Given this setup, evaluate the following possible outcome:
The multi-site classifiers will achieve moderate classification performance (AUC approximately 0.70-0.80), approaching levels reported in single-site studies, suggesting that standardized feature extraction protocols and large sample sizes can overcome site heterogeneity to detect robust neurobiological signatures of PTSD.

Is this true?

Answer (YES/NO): NO